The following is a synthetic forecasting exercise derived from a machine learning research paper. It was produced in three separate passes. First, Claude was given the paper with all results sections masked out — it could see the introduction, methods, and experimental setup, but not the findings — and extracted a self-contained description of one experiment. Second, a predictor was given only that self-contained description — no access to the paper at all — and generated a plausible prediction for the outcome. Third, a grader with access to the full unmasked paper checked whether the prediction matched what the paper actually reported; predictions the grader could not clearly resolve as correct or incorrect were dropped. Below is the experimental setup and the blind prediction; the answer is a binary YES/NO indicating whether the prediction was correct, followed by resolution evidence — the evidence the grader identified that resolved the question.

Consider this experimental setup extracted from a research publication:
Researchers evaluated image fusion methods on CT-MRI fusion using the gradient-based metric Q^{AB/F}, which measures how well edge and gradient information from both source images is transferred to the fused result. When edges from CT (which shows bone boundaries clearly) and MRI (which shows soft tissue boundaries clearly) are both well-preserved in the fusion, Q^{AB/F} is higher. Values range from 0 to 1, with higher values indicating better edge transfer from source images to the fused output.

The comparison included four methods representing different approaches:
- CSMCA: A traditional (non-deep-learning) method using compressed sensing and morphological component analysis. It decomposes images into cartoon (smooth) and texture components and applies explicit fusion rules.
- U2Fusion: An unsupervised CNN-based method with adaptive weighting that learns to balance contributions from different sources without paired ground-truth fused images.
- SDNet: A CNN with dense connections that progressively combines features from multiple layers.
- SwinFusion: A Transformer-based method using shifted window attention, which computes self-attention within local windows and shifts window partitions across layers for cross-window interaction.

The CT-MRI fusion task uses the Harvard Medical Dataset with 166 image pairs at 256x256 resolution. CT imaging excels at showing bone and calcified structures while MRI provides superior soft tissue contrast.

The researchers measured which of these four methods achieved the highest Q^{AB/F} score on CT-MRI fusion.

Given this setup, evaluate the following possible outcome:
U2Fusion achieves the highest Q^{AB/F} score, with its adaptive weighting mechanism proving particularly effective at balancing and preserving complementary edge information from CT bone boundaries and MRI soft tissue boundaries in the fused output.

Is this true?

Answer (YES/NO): NO